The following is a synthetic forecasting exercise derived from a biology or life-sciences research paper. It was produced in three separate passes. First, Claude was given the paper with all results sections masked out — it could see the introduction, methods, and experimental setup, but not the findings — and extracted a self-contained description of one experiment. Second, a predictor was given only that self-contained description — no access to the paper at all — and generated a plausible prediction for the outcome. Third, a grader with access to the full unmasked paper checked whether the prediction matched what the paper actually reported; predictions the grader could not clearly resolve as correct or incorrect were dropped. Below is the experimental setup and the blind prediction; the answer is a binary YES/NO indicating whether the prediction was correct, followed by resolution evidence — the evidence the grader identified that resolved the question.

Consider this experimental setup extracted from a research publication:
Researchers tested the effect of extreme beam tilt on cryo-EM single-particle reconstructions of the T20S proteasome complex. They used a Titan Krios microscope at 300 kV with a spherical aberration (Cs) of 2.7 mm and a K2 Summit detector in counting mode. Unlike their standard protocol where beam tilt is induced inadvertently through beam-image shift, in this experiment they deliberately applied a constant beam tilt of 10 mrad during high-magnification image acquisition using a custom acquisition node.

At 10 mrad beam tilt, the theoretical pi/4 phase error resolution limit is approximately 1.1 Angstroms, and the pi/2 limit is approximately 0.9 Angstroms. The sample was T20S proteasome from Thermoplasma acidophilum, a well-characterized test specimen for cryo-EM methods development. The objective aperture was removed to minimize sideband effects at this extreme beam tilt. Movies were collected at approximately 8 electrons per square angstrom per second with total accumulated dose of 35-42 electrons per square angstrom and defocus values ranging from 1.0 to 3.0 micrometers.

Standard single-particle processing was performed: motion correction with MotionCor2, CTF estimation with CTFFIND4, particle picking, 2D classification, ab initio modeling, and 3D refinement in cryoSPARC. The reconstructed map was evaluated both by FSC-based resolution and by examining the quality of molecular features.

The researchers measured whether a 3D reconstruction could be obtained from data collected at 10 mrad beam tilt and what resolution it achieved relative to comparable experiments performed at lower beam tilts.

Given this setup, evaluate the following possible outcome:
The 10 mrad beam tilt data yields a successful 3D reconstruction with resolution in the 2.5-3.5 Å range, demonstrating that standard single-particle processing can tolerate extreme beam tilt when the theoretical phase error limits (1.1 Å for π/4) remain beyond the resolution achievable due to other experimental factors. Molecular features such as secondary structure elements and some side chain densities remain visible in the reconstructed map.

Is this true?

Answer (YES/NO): YES